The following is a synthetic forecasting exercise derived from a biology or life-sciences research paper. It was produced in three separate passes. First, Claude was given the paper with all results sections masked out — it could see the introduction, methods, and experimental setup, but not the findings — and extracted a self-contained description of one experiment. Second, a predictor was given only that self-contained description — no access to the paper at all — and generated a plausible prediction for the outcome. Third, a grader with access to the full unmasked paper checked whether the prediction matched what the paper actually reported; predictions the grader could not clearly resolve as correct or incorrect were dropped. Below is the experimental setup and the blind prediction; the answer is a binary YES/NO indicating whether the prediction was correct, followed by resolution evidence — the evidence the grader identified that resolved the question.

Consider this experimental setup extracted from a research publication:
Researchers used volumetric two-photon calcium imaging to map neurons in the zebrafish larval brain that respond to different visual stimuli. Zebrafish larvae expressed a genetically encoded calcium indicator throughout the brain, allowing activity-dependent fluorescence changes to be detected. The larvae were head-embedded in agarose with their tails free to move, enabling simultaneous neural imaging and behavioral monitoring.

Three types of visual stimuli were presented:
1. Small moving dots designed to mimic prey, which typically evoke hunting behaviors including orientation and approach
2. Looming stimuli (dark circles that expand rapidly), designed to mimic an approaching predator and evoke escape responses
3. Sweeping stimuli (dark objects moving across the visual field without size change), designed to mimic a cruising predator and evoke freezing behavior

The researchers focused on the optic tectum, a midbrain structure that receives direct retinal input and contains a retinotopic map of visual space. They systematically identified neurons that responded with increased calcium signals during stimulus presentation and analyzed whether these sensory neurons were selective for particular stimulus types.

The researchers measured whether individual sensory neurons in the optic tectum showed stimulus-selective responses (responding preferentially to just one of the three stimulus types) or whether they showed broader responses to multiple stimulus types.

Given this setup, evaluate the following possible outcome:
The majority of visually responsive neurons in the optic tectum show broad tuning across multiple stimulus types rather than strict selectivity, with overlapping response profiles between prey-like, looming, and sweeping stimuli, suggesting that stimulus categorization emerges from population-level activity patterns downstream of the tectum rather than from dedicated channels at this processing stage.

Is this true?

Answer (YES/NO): NO